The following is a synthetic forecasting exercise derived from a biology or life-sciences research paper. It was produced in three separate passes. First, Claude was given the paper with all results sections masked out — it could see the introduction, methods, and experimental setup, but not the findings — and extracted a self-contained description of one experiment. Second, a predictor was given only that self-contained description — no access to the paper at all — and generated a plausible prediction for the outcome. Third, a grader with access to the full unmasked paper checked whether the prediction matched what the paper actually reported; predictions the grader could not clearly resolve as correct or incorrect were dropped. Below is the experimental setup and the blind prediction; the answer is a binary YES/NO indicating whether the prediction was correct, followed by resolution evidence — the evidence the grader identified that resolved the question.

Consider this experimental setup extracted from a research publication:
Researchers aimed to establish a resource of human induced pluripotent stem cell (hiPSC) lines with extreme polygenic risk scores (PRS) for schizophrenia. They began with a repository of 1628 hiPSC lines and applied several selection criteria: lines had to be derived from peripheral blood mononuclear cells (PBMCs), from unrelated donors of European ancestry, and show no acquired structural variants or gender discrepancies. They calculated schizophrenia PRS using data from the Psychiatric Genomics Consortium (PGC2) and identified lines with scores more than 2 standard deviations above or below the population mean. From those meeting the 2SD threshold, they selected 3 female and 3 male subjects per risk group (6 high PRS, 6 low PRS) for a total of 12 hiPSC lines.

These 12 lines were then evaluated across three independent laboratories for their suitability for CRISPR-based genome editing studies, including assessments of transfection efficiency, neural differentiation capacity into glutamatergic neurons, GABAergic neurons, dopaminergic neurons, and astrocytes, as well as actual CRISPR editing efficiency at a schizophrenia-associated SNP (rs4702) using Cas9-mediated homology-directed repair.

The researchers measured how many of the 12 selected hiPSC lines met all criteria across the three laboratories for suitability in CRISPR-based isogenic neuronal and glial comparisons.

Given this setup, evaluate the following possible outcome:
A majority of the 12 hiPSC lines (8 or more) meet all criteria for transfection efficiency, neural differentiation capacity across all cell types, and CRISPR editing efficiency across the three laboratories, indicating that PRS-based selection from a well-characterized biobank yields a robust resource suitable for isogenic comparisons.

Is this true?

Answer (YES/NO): YES